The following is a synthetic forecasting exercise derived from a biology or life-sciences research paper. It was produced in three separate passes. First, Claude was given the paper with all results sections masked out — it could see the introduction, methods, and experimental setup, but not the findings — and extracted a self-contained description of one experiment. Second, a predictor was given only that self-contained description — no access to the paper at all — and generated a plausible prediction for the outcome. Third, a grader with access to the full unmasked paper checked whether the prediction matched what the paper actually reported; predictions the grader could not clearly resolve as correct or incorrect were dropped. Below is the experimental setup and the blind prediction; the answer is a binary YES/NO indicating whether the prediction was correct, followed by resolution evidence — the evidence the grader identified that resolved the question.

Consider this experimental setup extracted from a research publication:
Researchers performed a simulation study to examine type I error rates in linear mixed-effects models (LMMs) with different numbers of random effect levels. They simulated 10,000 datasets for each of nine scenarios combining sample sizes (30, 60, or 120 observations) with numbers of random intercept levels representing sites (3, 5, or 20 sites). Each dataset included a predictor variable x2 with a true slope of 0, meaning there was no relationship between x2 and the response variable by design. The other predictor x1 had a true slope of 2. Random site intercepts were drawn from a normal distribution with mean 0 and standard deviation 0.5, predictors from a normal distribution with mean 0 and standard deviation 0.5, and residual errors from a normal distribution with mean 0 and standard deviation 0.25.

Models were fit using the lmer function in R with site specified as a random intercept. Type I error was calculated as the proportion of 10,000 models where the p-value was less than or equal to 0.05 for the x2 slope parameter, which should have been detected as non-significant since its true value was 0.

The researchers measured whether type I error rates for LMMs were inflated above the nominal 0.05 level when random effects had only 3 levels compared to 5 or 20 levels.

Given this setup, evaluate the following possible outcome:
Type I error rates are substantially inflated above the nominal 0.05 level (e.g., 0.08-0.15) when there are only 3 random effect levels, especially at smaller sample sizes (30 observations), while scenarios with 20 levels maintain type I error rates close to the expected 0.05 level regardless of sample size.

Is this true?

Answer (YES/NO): NO